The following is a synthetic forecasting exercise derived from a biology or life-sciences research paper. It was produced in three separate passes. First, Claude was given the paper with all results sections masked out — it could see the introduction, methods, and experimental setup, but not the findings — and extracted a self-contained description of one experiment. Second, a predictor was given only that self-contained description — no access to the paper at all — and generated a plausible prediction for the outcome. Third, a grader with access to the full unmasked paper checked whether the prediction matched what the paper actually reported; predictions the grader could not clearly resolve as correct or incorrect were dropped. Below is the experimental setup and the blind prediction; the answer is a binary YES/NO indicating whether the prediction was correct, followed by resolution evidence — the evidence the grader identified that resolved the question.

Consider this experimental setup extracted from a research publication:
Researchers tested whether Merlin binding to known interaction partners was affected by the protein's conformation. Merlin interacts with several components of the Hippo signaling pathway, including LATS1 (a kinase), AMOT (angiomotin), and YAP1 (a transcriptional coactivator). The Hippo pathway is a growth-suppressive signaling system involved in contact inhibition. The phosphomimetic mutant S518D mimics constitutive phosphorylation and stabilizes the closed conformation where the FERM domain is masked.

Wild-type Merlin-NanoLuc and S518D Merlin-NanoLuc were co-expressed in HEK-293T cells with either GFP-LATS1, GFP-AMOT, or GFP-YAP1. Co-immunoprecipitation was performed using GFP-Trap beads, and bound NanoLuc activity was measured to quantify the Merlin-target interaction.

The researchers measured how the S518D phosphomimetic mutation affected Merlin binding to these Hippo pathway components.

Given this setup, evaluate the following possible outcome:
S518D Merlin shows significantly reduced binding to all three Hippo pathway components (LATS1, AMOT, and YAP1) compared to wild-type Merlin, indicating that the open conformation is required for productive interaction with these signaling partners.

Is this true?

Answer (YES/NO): YES